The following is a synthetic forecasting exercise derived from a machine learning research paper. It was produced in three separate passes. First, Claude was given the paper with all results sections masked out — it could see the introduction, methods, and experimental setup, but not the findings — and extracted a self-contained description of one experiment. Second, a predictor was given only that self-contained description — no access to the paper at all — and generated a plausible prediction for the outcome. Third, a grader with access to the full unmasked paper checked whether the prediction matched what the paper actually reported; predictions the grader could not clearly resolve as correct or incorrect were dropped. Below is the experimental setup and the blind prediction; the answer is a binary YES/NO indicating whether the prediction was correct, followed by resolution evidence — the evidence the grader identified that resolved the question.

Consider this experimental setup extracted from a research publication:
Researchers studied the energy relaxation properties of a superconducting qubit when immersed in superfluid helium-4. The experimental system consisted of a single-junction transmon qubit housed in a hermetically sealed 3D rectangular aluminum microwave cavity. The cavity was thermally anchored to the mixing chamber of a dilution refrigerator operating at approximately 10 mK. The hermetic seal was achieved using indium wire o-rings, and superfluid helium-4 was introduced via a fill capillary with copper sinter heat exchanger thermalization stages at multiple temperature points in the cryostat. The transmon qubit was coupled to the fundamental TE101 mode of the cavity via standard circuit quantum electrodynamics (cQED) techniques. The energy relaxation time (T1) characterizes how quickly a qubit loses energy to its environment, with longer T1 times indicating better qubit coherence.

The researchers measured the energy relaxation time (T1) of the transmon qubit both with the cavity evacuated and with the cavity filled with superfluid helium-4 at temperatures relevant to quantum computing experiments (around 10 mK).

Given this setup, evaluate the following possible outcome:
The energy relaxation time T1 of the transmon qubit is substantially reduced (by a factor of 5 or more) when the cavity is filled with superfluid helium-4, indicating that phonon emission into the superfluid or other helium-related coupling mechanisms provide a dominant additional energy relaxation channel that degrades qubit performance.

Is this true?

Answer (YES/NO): NO